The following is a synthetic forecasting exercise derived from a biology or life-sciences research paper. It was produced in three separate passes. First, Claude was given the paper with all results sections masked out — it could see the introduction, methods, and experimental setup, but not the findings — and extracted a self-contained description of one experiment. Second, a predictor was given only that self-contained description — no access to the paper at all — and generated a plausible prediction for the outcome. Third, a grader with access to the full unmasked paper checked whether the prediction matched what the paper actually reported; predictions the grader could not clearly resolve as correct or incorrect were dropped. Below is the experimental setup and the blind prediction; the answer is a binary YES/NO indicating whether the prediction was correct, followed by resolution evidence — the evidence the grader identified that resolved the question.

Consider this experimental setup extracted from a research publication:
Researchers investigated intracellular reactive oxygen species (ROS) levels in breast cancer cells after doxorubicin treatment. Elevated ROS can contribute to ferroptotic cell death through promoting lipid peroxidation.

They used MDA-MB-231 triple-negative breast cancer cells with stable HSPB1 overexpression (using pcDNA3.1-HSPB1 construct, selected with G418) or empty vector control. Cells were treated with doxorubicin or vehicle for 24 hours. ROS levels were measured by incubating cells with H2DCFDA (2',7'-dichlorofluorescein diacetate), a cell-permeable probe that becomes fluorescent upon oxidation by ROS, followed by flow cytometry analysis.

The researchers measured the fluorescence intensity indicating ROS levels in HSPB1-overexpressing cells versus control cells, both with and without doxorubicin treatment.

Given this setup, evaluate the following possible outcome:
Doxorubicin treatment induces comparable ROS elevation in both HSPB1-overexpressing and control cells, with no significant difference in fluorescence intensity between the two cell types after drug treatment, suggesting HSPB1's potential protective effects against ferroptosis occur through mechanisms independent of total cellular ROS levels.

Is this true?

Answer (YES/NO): NO